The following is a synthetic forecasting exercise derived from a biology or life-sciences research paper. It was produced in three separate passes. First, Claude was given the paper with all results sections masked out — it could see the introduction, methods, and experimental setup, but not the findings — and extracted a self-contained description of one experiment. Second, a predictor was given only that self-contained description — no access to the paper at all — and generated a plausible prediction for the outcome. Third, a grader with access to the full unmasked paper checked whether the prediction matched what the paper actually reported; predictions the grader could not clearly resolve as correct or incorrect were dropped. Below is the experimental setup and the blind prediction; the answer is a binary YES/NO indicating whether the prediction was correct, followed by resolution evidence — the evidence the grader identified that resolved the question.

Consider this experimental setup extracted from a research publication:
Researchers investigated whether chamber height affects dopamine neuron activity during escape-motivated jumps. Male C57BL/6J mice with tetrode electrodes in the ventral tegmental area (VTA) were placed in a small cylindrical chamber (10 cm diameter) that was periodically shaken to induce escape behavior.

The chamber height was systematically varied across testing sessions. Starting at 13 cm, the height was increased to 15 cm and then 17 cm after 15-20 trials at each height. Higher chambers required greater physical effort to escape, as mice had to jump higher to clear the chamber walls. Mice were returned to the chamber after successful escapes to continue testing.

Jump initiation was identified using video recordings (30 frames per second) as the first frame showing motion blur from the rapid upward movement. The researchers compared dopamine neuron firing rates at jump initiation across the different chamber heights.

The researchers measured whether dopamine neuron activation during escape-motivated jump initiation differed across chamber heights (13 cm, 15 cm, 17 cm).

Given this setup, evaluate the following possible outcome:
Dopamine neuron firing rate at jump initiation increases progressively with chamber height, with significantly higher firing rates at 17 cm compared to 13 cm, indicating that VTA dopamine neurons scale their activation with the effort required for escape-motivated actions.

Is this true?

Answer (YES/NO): NO